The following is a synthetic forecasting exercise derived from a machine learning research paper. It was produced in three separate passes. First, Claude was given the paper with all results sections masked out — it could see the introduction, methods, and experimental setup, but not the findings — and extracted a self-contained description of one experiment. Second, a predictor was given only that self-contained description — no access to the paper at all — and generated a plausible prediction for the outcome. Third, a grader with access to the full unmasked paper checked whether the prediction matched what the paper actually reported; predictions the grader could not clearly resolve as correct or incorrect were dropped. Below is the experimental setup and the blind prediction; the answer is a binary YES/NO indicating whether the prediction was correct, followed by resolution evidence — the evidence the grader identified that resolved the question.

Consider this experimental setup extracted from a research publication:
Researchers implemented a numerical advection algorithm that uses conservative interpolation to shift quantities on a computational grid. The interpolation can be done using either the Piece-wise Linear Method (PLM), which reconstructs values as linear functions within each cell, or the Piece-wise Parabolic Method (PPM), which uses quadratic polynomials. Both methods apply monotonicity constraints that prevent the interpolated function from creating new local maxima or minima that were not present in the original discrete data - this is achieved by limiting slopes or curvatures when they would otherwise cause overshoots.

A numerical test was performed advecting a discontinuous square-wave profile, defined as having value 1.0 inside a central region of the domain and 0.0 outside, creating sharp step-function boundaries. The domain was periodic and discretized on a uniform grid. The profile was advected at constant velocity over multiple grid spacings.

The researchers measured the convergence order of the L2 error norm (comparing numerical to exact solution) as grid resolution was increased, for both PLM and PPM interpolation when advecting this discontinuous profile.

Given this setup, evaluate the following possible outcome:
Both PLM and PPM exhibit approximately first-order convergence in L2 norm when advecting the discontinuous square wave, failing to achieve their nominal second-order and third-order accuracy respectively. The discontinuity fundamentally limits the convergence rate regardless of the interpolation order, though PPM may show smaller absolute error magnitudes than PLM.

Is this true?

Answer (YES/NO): NO